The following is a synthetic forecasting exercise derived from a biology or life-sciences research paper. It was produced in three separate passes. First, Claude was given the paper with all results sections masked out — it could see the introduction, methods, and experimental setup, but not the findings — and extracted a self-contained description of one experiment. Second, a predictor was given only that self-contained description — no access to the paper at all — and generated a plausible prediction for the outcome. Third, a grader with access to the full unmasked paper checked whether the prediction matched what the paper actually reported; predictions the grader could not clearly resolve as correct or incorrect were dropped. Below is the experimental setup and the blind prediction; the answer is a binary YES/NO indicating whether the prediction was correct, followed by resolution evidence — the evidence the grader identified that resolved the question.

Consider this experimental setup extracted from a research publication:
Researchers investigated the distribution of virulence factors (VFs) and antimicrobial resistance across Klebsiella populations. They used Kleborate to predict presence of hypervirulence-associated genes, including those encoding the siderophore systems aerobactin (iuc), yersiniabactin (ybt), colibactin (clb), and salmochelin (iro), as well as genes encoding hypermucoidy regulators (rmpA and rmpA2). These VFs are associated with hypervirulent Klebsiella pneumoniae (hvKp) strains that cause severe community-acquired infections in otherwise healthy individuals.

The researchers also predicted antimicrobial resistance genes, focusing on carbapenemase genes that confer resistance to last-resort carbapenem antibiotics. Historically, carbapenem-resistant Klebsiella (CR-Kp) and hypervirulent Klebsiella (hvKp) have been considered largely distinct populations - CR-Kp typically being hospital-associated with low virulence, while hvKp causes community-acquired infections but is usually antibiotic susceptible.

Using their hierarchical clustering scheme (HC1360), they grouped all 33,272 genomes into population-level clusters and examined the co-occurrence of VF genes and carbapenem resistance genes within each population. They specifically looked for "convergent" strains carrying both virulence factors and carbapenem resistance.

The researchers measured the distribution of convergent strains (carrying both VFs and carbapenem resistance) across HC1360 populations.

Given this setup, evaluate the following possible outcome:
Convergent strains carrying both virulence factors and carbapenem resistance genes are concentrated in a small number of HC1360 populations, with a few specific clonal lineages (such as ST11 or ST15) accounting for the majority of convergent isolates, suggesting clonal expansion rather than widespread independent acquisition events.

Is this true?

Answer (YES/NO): YES